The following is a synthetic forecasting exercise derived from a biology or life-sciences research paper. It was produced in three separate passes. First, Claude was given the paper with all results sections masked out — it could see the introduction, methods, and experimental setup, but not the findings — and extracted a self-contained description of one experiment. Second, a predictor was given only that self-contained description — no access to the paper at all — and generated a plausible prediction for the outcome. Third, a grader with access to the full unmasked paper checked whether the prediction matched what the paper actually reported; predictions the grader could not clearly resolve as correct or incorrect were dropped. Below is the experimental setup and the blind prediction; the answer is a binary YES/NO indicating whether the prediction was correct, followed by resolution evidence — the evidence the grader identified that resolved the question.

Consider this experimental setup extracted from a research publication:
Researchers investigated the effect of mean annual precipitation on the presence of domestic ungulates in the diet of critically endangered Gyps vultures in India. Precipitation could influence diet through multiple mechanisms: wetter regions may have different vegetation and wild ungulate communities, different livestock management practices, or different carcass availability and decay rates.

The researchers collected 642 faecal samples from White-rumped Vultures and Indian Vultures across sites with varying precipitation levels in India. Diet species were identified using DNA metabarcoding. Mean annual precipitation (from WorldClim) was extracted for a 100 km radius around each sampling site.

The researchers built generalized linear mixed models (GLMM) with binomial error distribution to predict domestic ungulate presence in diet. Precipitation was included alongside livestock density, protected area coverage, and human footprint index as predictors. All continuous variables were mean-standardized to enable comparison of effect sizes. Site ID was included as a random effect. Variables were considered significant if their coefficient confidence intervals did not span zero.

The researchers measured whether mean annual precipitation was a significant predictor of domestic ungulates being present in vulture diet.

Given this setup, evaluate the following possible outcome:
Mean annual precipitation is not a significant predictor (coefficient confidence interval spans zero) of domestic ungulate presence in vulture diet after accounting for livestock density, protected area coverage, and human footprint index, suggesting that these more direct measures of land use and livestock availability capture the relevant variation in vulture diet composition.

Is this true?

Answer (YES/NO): YES